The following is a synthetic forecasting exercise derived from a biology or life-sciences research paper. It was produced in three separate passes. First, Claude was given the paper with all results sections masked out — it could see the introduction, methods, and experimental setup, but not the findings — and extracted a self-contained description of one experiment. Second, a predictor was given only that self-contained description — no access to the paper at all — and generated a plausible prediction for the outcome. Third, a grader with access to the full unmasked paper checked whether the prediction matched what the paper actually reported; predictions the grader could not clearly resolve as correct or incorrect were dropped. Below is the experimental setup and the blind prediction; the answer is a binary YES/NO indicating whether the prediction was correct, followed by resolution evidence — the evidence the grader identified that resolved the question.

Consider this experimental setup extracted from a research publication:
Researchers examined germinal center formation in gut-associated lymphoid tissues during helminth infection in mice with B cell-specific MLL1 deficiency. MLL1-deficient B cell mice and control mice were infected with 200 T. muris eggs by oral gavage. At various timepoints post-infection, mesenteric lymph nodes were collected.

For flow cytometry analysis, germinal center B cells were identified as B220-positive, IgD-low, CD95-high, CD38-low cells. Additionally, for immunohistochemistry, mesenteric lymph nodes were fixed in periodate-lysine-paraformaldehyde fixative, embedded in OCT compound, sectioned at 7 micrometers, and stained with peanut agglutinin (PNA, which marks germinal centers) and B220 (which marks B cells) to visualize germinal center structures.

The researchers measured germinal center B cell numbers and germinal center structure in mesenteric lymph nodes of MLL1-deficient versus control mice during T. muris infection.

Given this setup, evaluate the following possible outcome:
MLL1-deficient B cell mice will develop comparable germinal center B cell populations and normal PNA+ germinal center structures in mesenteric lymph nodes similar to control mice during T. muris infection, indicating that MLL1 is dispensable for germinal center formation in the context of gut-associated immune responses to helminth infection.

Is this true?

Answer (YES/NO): NO